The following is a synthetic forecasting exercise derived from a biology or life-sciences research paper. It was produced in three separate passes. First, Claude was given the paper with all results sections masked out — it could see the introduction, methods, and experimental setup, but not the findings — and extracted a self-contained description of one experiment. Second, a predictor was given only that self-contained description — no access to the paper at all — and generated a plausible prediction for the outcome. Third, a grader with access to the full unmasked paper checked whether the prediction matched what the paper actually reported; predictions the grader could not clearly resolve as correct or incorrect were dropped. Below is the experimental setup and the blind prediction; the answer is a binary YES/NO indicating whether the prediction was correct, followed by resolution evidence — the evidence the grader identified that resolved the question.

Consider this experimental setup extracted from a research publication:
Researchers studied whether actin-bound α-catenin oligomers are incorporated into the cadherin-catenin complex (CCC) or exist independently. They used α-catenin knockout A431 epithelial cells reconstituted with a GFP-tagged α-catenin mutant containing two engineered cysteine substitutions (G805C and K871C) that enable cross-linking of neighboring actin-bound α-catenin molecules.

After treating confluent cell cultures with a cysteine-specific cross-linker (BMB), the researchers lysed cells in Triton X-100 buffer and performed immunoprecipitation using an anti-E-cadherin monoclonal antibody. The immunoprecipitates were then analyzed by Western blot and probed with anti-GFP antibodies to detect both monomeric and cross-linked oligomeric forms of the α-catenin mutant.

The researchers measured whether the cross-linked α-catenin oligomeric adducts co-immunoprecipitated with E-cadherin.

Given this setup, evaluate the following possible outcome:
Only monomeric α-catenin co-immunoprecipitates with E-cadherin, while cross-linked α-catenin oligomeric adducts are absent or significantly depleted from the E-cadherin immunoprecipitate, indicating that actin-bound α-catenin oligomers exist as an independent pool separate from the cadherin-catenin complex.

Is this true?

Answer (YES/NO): NO